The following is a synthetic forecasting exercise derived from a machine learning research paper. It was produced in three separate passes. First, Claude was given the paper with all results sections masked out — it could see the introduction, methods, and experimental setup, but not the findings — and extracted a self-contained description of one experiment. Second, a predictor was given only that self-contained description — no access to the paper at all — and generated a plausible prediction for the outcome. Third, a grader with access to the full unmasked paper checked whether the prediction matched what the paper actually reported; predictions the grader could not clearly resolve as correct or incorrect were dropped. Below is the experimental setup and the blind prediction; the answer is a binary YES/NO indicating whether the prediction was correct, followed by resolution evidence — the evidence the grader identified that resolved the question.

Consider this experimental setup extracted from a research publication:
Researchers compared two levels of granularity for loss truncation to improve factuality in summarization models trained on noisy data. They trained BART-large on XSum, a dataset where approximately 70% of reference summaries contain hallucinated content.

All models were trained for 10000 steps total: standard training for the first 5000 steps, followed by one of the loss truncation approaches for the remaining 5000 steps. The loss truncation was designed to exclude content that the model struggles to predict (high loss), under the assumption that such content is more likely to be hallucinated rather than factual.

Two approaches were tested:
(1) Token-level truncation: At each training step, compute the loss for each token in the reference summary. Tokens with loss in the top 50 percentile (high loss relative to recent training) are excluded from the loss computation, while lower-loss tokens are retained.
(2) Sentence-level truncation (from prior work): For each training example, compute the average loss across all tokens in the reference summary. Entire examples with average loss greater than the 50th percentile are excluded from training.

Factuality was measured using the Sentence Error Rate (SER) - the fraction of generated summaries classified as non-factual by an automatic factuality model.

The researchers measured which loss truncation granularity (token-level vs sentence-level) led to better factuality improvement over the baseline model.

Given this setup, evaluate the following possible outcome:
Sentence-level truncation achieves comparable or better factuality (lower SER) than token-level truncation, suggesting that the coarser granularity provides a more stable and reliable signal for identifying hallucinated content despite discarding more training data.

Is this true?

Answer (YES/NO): NO